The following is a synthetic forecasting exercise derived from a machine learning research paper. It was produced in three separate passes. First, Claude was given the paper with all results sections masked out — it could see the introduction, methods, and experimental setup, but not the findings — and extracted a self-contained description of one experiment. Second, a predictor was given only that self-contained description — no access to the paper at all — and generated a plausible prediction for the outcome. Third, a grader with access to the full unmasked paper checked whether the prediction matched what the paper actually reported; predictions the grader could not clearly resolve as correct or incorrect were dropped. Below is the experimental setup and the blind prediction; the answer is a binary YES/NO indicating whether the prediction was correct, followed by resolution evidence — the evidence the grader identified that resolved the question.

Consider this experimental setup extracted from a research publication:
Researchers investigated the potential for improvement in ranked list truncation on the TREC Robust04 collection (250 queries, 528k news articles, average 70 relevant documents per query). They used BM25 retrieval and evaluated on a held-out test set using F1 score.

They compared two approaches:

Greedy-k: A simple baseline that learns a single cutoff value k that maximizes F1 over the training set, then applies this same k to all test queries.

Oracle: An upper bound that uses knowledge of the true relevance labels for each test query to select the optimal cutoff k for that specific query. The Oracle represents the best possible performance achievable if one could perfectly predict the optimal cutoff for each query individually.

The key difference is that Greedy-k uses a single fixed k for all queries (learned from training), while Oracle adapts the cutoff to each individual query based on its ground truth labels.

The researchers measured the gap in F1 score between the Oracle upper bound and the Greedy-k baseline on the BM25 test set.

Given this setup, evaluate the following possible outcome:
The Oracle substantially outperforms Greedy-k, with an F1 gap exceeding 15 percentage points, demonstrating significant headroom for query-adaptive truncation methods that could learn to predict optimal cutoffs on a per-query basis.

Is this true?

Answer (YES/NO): NO